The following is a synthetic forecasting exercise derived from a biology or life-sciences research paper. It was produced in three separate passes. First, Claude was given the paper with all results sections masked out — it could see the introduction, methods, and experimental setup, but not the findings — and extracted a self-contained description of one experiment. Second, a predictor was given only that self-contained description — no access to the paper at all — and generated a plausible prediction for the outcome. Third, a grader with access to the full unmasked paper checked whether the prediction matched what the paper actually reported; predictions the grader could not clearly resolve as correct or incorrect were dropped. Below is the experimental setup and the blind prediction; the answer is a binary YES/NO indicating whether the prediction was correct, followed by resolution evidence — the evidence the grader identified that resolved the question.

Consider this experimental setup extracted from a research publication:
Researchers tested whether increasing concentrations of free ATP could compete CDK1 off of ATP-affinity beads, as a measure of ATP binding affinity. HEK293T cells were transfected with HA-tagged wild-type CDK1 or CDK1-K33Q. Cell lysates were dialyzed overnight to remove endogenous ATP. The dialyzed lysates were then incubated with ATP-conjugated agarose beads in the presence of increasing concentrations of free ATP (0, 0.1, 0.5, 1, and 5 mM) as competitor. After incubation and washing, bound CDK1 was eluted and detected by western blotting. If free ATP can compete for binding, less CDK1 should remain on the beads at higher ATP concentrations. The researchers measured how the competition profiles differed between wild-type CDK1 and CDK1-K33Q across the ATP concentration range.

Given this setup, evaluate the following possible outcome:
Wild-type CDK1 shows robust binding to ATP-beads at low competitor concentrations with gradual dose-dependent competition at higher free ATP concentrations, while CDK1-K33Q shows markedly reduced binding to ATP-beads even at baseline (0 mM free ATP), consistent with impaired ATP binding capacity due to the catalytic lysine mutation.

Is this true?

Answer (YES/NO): NO